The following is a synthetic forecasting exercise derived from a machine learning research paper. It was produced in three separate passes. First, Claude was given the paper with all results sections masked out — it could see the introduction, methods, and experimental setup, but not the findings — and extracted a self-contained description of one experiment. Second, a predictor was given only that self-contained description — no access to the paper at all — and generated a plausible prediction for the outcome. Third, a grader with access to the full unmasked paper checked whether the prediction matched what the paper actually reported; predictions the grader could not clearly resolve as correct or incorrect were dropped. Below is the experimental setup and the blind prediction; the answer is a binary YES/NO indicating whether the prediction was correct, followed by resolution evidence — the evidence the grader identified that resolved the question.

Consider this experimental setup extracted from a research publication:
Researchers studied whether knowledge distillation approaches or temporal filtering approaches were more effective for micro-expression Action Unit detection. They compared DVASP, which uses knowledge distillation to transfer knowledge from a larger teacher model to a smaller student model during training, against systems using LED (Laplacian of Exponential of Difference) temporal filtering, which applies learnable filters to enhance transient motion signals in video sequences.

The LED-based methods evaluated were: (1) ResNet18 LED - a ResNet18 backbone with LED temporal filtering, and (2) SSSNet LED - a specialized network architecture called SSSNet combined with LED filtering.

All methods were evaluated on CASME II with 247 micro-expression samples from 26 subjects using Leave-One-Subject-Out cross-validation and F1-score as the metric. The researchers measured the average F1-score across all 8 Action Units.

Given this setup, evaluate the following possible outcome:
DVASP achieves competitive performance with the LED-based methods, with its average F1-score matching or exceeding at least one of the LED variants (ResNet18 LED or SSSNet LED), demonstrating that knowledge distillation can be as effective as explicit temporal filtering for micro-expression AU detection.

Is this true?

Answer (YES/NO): NO